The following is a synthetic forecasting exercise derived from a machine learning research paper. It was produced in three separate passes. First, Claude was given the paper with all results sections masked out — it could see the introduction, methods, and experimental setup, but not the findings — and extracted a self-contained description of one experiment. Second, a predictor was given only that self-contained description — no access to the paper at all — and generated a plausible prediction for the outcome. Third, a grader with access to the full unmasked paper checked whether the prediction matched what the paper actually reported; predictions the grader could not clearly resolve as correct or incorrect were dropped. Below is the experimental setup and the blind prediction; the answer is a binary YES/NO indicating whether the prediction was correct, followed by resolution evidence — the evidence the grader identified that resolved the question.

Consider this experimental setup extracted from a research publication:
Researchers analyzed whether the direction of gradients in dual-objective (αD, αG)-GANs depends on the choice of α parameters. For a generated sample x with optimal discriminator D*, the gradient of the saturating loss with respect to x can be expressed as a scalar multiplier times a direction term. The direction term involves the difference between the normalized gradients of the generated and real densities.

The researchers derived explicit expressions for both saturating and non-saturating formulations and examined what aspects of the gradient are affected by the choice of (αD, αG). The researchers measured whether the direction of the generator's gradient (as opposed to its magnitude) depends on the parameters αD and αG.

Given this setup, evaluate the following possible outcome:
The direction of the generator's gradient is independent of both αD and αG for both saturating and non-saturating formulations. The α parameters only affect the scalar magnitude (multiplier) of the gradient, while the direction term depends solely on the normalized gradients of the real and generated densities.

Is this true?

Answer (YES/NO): YES